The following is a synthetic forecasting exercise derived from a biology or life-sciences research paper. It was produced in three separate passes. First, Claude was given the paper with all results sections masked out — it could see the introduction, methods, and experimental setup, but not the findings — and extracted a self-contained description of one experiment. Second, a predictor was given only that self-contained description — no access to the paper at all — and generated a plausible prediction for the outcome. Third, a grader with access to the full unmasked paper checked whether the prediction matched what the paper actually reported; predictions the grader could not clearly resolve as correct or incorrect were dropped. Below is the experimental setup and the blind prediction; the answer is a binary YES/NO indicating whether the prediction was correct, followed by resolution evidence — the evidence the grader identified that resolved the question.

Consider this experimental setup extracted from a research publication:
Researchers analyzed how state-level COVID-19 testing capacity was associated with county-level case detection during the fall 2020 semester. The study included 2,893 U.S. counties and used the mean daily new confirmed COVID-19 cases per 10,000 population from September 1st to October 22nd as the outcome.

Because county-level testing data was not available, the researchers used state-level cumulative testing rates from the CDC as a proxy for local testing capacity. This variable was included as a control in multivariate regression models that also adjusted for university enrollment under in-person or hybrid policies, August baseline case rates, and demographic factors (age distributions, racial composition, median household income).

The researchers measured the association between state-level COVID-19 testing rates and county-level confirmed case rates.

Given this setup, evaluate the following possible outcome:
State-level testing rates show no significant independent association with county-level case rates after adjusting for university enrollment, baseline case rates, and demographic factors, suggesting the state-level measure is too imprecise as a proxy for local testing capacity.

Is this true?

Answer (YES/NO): NO